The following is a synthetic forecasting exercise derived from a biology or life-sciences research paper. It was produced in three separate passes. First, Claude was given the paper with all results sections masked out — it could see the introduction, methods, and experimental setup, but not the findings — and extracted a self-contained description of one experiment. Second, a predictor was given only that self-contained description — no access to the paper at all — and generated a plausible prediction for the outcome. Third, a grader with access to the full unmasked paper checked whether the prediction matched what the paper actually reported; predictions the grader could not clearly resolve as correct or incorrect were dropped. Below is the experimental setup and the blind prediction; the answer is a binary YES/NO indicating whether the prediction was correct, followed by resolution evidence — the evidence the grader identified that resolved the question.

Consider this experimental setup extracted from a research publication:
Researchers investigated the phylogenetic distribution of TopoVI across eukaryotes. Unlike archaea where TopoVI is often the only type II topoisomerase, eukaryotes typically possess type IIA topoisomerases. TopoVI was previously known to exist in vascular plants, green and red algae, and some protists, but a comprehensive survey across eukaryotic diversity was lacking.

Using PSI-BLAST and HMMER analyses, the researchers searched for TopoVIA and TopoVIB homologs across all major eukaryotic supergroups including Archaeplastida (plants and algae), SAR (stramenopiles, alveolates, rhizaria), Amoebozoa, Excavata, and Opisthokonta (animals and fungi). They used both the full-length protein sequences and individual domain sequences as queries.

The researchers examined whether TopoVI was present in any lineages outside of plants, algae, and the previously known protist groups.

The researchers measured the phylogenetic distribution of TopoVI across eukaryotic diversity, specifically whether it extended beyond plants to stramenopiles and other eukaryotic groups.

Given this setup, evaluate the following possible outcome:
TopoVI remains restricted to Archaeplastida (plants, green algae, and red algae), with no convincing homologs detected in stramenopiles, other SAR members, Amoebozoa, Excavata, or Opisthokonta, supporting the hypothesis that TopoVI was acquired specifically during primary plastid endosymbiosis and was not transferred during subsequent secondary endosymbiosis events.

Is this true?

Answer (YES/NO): NO